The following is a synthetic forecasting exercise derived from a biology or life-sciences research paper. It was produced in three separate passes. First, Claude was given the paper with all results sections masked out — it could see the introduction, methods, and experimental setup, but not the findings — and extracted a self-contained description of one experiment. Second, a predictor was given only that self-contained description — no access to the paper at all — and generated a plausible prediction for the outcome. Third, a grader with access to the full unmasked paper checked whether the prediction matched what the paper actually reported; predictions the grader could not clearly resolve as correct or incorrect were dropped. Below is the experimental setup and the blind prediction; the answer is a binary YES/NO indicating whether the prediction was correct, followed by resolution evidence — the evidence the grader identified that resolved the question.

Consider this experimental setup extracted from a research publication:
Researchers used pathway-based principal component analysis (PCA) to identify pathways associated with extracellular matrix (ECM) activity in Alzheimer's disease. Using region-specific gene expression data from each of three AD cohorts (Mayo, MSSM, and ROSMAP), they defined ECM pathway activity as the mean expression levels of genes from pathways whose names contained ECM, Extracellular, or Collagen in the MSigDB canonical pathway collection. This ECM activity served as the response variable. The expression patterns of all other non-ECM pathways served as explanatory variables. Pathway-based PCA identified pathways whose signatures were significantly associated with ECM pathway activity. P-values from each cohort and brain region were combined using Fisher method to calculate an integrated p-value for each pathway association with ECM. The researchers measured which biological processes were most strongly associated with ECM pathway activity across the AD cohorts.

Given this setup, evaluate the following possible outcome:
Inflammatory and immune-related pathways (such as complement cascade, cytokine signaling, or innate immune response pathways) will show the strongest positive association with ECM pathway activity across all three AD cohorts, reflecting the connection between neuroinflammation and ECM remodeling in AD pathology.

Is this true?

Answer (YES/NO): NO